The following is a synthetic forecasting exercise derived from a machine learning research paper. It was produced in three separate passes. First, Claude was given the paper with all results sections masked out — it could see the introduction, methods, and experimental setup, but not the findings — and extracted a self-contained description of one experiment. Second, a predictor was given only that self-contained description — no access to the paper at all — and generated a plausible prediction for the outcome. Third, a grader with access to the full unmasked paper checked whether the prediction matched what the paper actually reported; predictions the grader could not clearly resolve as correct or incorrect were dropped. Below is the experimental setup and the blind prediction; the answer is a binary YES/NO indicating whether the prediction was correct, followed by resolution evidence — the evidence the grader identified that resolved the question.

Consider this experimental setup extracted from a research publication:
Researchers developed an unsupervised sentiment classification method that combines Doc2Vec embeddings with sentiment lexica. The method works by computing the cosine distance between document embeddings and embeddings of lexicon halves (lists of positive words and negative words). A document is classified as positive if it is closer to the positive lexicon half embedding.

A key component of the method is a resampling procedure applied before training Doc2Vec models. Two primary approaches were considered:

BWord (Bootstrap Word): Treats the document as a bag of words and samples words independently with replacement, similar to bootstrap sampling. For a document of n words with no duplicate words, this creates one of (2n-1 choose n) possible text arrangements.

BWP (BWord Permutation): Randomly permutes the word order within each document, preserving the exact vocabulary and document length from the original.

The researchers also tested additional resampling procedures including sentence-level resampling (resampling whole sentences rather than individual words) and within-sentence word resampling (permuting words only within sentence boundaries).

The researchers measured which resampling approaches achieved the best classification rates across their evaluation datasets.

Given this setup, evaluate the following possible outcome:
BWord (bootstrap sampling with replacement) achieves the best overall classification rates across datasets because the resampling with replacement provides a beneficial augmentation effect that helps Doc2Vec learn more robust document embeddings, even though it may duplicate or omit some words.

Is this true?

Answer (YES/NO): NO